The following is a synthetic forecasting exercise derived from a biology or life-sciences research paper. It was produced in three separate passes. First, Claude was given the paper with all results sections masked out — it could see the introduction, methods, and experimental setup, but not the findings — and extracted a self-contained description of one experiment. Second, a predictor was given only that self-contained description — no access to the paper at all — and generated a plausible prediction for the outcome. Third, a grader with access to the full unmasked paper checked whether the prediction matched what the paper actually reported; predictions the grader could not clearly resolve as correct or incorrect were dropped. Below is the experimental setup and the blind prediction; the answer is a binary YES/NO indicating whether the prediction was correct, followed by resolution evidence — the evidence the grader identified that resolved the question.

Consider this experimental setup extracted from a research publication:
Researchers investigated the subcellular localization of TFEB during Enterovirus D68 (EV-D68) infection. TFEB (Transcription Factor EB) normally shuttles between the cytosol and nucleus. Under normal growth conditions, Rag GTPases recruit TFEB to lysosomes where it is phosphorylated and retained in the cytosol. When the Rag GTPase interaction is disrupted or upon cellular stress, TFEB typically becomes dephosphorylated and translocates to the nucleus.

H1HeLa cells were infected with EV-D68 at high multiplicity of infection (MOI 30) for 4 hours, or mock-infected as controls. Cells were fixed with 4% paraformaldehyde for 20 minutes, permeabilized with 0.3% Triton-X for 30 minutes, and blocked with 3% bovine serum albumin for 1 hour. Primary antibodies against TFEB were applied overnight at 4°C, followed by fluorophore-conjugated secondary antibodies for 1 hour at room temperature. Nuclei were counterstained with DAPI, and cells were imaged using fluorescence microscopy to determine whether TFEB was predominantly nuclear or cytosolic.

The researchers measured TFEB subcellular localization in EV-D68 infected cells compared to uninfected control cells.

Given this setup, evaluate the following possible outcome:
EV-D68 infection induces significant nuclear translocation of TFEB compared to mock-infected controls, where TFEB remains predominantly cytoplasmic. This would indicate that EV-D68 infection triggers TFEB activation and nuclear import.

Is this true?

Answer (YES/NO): NO